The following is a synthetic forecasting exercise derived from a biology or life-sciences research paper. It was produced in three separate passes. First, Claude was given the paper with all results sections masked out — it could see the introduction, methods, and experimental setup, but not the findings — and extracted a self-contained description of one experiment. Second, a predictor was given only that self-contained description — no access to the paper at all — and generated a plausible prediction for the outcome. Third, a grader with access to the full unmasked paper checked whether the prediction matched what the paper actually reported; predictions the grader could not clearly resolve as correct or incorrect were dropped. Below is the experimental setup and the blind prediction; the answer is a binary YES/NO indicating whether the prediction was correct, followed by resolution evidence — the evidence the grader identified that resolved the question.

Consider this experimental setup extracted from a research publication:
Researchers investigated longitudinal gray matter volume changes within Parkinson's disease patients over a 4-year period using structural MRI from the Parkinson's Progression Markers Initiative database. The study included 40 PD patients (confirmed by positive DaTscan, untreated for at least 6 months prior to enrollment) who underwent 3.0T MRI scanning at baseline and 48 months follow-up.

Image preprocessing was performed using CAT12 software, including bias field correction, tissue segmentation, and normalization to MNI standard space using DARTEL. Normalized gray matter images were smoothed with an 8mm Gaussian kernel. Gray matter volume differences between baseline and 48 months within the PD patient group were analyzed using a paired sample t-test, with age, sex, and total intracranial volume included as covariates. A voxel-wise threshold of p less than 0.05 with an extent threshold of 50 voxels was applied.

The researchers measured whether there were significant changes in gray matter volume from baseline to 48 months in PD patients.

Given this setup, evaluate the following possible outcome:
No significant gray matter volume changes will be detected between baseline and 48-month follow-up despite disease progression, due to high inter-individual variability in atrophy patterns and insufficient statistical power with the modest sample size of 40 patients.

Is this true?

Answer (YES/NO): NO